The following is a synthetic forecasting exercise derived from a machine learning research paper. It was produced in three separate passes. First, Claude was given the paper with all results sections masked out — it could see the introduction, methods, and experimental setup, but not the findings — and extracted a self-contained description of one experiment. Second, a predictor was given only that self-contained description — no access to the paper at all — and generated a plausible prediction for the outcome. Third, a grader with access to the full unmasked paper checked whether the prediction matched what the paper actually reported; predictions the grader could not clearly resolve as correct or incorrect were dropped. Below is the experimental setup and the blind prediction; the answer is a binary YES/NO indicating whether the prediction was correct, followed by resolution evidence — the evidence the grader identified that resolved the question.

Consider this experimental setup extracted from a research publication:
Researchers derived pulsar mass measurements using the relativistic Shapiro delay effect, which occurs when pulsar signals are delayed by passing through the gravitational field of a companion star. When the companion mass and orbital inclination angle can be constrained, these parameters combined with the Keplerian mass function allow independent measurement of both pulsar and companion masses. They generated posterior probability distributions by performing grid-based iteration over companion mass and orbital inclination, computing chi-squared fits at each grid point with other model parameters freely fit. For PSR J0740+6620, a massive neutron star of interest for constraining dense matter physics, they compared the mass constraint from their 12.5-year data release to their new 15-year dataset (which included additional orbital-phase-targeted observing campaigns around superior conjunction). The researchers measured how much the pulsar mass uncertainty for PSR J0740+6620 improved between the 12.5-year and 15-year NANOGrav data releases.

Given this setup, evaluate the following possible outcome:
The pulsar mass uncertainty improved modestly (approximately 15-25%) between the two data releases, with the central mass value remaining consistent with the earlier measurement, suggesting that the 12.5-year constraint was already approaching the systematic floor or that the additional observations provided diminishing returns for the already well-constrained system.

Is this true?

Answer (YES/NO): NO